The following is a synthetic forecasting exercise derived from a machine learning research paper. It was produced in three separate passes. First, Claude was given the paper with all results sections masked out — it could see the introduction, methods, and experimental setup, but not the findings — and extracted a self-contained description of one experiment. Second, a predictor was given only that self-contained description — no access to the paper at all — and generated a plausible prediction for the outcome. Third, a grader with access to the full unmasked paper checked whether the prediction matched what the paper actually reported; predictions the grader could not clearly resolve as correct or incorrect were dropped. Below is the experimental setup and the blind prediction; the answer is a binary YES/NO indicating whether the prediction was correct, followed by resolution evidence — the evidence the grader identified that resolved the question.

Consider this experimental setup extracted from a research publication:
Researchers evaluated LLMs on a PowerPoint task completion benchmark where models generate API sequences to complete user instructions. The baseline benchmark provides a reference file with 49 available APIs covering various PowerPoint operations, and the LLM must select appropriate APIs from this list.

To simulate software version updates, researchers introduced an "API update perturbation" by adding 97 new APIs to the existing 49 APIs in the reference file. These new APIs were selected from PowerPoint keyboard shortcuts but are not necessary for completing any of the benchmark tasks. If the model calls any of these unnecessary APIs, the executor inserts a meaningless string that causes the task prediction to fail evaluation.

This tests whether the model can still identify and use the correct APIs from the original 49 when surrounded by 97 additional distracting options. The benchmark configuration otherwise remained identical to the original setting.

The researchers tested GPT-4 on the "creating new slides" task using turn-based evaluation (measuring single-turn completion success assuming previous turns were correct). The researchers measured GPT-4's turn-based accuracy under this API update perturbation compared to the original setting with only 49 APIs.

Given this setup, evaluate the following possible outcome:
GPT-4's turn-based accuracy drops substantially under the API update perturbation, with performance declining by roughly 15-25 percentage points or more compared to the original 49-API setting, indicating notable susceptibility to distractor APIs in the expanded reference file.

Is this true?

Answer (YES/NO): NO